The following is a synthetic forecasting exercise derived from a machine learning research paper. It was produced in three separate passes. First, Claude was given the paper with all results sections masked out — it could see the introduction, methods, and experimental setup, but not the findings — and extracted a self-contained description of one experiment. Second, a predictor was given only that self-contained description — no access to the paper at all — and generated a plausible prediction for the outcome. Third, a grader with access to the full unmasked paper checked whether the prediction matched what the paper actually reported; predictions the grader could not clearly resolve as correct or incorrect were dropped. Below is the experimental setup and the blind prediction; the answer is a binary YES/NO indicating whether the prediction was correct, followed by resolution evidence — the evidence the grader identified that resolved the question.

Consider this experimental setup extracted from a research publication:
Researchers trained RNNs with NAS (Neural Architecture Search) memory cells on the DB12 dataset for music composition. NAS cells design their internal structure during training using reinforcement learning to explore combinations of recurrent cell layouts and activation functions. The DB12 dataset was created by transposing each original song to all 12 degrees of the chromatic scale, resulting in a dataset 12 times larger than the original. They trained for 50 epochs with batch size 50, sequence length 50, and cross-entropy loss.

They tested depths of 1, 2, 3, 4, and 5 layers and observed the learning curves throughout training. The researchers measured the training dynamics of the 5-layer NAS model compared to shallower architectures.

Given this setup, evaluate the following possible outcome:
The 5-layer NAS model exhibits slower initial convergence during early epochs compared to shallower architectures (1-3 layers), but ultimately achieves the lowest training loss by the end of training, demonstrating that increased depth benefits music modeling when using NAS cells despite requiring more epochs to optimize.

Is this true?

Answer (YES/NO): YES